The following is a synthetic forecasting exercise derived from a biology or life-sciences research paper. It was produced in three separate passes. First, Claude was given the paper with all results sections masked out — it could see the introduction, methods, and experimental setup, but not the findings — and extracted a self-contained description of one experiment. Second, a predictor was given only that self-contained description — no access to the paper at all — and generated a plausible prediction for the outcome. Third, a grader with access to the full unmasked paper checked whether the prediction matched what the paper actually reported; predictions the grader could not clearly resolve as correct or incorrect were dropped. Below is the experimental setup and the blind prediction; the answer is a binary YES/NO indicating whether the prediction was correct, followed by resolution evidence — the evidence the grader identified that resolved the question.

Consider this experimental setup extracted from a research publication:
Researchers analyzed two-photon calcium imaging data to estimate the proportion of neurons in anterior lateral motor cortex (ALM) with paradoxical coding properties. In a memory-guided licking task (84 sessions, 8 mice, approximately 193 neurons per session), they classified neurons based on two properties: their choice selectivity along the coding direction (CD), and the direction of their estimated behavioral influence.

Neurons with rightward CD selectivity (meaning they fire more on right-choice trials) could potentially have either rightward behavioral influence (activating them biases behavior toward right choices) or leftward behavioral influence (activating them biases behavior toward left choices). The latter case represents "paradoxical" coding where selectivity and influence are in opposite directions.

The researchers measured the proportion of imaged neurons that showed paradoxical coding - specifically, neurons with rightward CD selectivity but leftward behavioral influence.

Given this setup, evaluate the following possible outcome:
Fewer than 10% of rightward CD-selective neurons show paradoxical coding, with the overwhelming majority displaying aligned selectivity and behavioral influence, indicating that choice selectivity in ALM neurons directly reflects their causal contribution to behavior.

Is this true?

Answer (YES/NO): NO